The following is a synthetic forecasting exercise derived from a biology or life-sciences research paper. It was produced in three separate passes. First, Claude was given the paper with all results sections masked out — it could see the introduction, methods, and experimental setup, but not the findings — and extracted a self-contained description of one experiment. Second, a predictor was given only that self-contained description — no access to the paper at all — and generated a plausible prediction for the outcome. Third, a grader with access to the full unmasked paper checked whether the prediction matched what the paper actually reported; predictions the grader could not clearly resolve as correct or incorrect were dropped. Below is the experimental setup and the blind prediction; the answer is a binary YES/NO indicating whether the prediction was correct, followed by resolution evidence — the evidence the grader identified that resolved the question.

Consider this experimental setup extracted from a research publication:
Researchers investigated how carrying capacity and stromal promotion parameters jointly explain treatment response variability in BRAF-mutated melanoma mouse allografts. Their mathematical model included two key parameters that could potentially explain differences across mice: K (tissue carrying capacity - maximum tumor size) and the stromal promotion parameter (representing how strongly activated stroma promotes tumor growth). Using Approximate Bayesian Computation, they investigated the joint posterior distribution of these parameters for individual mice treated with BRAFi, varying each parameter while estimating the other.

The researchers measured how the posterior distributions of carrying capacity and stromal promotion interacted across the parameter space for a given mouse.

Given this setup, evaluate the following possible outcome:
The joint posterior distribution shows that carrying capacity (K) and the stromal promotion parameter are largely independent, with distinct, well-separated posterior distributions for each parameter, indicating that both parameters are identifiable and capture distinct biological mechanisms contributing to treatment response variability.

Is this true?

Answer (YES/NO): NO